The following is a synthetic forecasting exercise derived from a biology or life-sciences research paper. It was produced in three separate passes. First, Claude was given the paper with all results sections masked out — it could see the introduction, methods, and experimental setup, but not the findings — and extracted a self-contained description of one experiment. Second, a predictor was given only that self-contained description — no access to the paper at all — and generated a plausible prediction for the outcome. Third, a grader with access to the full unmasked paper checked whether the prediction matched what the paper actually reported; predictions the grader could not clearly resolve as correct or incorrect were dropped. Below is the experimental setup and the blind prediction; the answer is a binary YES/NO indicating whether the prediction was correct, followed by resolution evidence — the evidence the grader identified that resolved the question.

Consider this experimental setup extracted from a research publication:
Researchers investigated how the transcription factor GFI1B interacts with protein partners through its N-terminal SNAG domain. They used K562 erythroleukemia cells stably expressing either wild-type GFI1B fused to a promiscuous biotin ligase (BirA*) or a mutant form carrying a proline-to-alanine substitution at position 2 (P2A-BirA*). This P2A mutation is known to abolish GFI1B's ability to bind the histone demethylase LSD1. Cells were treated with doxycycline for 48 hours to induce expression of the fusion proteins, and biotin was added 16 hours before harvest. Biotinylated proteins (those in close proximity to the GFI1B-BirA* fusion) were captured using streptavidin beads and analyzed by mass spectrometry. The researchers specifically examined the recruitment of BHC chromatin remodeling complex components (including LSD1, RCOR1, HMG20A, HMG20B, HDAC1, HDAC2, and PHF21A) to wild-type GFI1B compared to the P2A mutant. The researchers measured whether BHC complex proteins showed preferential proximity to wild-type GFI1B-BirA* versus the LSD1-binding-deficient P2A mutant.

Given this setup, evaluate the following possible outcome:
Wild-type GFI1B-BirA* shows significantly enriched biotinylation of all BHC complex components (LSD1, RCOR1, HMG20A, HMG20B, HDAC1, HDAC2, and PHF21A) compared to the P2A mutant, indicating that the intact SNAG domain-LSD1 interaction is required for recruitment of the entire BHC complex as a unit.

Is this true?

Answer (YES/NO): YES